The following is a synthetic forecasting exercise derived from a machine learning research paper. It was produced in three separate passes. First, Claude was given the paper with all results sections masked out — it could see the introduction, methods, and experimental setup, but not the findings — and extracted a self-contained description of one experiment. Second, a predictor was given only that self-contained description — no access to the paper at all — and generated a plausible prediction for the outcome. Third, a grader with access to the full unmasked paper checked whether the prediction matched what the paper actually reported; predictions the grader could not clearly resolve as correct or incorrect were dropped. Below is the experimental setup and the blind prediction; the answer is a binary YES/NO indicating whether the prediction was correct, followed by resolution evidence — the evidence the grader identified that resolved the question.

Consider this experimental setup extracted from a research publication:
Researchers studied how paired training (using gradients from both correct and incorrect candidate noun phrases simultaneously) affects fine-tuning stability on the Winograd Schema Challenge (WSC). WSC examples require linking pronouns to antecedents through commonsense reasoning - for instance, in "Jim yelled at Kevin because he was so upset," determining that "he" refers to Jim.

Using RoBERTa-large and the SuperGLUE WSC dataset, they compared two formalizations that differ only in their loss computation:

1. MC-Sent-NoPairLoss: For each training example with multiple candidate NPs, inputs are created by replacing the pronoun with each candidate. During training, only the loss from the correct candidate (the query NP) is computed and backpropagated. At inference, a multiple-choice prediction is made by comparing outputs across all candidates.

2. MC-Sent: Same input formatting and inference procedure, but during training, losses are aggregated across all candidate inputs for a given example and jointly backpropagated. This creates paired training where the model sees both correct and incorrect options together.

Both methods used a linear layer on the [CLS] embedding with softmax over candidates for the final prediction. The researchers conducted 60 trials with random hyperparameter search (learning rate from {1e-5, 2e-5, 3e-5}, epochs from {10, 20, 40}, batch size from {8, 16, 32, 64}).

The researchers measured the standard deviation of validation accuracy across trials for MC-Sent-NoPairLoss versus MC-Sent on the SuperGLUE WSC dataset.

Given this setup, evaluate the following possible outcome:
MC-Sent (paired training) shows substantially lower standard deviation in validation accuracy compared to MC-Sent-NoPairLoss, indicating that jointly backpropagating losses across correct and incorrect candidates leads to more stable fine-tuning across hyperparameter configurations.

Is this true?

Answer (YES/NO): NO